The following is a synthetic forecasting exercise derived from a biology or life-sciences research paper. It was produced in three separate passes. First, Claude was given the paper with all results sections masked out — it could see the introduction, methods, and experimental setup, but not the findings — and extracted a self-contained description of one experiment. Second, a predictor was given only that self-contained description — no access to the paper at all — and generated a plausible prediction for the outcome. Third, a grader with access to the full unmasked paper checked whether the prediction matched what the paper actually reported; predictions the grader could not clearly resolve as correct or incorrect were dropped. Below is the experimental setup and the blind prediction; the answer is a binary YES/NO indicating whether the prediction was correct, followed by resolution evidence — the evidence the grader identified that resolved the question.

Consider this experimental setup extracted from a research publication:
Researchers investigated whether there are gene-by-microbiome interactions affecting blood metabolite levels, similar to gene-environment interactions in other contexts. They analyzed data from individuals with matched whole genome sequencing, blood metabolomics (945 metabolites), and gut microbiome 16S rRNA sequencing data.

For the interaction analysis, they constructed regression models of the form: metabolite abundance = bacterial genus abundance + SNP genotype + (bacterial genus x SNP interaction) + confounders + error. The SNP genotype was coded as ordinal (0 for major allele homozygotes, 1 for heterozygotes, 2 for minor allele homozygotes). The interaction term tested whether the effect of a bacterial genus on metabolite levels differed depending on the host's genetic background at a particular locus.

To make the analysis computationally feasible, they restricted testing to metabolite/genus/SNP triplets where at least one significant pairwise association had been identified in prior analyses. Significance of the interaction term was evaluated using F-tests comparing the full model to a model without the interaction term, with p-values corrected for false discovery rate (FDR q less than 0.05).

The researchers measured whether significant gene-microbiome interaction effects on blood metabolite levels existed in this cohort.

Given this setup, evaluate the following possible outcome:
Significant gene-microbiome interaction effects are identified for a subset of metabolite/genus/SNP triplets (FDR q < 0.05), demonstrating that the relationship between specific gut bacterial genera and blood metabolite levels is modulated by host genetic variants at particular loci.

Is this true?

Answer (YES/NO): YES